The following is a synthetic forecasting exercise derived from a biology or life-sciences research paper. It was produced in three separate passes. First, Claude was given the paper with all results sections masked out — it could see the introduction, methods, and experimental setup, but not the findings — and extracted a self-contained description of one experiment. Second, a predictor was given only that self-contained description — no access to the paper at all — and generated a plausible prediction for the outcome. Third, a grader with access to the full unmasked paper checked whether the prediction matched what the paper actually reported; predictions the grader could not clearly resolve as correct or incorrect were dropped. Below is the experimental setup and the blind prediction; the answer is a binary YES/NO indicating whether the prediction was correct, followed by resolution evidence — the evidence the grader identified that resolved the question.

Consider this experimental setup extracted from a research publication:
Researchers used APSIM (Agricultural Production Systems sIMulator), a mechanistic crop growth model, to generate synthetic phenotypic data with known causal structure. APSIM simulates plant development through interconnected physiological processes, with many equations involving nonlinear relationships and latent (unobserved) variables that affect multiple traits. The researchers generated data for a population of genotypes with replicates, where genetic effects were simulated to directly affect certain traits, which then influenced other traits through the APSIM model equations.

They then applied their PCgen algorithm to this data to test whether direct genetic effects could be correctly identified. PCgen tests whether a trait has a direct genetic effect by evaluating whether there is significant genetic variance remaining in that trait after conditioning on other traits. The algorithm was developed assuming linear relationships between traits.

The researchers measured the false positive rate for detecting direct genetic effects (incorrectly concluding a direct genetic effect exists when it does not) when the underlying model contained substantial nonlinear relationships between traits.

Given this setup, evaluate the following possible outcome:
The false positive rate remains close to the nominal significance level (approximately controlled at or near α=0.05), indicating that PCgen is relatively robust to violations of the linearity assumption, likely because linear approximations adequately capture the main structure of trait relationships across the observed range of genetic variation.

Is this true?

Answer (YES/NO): NO